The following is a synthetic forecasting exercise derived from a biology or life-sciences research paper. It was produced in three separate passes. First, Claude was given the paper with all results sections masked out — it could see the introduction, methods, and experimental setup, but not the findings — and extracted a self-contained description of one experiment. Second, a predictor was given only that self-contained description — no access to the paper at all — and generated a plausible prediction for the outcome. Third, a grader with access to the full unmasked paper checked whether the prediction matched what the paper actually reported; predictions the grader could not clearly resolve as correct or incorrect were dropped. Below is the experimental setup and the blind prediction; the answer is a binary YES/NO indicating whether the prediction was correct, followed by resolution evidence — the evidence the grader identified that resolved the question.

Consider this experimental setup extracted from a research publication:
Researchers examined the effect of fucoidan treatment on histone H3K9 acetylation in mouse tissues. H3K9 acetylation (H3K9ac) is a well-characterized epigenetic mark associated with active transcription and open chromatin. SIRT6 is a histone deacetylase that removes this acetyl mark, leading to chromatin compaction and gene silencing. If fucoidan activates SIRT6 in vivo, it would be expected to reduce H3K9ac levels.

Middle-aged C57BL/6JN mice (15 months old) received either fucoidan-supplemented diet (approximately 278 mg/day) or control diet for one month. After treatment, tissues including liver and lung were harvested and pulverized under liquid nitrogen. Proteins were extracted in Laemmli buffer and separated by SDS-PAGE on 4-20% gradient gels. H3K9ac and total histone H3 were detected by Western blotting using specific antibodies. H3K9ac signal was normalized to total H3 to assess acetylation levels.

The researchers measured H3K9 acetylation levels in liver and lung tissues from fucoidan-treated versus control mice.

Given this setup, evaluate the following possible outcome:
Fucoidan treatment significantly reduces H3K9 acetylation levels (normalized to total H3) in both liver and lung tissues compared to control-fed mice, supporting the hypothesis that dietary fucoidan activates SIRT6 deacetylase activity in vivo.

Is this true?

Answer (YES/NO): NO